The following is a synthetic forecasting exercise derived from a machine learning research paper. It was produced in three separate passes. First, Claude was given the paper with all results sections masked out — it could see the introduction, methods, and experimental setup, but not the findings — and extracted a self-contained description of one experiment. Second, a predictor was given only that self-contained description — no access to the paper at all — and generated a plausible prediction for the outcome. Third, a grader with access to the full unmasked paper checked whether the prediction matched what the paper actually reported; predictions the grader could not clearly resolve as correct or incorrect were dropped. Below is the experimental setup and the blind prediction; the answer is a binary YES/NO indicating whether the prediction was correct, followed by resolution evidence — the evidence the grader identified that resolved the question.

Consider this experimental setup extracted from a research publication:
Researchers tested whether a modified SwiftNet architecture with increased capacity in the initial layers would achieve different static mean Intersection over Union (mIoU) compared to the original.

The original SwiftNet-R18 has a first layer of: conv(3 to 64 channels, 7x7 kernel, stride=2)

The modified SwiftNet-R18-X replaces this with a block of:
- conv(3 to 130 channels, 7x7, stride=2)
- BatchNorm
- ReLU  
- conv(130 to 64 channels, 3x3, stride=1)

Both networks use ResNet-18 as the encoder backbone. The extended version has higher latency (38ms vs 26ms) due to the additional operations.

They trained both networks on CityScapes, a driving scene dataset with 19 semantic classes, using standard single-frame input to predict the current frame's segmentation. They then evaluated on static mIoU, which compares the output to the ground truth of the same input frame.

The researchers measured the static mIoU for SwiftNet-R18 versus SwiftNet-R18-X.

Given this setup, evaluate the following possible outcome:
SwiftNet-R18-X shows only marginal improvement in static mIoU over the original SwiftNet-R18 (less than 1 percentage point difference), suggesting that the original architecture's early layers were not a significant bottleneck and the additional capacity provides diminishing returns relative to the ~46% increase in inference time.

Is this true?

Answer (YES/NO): NO